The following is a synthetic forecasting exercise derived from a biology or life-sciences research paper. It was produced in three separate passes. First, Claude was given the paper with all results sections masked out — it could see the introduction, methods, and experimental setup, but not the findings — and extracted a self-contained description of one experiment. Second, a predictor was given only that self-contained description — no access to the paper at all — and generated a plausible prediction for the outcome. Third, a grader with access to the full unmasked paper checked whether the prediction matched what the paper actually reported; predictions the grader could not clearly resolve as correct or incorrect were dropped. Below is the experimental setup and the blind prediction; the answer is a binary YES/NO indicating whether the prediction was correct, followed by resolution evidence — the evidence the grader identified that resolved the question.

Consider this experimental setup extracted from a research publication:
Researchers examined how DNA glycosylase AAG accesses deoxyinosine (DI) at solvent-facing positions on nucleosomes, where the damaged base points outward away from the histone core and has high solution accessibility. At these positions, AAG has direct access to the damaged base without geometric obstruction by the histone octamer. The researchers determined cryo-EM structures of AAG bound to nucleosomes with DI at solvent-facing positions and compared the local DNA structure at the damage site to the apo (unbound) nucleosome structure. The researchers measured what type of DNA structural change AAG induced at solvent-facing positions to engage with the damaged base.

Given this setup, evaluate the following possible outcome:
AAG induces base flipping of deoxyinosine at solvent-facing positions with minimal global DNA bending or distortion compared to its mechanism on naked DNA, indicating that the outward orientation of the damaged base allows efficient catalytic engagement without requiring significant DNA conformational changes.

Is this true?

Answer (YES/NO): NO